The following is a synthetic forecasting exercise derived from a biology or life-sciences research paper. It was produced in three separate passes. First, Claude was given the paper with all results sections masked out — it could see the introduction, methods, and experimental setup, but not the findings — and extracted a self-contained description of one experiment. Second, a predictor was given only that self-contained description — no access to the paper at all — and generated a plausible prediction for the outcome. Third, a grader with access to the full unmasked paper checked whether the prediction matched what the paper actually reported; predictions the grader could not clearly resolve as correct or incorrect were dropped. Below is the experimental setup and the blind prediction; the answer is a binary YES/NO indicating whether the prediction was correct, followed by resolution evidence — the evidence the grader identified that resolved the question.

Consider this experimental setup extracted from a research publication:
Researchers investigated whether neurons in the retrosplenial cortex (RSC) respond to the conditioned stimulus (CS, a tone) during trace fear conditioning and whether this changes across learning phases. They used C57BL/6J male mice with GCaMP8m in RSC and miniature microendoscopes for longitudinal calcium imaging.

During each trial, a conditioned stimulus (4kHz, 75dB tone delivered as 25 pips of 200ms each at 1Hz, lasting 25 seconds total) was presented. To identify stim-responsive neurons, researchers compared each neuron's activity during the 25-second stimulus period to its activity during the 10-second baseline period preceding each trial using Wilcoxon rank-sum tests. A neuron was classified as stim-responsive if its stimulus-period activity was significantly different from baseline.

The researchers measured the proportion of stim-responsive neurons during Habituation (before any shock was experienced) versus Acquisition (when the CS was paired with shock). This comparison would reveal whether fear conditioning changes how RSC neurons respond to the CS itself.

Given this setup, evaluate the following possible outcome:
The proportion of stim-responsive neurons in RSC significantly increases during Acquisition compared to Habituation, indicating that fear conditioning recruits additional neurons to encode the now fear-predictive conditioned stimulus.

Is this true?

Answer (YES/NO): NO